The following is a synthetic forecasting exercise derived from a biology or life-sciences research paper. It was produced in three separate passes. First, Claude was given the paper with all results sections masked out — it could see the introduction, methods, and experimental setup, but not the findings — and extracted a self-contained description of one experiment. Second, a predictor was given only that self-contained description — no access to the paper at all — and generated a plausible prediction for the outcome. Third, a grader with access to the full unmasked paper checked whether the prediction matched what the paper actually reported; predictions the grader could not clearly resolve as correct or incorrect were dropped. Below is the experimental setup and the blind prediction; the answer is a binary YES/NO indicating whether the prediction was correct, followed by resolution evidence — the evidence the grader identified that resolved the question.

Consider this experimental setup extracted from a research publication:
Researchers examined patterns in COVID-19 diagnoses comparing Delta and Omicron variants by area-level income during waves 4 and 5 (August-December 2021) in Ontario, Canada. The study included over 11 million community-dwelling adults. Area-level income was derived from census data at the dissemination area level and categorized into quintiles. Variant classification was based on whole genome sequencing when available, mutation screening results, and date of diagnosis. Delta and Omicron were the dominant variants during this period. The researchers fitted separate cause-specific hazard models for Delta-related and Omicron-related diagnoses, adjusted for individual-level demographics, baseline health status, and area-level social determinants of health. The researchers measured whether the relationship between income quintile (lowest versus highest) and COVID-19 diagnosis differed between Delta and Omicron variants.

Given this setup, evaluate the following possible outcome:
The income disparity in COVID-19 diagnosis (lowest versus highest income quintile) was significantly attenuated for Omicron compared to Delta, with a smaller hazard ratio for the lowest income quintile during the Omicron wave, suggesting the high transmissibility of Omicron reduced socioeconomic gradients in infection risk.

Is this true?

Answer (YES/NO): NO